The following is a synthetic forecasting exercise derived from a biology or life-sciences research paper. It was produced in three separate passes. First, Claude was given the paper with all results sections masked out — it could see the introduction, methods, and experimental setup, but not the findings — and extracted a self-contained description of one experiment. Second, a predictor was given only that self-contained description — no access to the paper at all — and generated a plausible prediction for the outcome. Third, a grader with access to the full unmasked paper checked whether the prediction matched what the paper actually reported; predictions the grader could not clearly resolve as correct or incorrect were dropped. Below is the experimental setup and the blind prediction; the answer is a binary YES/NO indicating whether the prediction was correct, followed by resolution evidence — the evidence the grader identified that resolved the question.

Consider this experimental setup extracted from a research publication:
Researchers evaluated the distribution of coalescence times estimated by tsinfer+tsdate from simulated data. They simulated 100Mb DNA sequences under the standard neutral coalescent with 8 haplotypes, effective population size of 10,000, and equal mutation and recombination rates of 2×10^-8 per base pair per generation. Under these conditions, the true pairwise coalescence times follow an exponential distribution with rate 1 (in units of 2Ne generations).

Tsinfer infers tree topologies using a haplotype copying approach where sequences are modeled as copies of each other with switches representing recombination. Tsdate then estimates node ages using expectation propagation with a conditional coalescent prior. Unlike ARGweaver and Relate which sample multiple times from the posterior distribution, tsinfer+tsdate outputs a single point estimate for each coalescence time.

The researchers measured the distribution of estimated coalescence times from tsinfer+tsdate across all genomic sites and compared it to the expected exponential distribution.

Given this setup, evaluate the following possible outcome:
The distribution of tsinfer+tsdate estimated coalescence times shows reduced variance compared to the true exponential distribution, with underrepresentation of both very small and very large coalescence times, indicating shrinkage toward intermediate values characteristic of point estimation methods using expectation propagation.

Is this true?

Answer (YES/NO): YES